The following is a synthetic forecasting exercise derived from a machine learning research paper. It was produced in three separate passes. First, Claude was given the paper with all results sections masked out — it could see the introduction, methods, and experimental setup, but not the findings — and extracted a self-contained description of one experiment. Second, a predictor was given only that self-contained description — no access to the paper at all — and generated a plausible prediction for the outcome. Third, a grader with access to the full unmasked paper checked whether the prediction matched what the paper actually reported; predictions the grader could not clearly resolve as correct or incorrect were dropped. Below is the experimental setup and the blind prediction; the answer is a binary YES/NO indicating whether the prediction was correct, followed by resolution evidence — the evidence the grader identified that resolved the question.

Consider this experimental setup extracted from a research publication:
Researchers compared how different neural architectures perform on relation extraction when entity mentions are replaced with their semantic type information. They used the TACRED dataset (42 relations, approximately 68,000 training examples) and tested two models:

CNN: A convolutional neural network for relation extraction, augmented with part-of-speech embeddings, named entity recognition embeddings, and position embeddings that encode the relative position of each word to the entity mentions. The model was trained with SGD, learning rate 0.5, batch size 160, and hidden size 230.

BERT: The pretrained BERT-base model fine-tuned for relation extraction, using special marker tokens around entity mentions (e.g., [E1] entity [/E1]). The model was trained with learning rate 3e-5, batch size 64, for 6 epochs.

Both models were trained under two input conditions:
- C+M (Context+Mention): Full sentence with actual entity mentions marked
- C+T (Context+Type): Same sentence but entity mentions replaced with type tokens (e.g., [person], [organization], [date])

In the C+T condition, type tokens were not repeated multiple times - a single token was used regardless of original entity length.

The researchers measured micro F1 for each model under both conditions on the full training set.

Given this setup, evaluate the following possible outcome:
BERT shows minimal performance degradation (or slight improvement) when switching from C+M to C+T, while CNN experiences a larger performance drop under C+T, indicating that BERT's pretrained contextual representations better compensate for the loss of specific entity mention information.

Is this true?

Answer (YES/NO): NO